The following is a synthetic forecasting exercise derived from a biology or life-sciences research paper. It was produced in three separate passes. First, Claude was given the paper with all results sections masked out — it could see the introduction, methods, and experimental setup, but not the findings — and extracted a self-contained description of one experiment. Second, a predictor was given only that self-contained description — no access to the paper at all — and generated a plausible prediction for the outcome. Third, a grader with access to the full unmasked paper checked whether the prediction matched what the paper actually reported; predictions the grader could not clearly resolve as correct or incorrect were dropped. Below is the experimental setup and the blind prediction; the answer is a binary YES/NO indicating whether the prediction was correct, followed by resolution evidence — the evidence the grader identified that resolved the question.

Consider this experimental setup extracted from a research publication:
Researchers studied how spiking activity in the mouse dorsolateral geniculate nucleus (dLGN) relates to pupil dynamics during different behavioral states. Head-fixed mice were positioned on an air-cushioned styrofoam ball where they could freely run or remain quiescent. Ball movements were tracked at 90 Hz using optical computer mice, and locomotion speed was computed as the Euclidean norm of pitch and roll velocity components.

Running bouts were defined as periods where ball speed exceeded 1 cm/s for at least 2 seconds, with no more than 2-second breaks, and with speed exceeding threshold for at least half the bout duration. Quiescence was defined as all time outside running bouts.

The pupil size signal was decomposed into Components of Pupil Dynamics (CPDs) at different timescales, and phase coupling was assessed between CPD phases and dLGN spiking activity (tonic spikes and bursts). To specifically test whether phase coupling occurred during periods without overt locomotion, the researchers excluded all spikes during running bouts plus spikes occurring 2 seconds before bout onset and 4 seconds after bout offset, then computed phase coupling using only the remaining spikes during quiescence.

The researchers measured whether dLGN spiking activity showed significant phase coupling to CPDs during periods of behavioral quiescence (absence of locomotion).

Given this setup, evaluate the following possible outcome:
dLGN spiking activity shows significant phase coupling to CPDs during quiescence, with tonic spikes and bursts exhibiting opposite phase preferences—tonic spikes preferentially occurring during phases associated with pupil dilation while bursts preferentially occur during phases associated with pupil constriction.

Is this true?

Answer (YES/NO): YES